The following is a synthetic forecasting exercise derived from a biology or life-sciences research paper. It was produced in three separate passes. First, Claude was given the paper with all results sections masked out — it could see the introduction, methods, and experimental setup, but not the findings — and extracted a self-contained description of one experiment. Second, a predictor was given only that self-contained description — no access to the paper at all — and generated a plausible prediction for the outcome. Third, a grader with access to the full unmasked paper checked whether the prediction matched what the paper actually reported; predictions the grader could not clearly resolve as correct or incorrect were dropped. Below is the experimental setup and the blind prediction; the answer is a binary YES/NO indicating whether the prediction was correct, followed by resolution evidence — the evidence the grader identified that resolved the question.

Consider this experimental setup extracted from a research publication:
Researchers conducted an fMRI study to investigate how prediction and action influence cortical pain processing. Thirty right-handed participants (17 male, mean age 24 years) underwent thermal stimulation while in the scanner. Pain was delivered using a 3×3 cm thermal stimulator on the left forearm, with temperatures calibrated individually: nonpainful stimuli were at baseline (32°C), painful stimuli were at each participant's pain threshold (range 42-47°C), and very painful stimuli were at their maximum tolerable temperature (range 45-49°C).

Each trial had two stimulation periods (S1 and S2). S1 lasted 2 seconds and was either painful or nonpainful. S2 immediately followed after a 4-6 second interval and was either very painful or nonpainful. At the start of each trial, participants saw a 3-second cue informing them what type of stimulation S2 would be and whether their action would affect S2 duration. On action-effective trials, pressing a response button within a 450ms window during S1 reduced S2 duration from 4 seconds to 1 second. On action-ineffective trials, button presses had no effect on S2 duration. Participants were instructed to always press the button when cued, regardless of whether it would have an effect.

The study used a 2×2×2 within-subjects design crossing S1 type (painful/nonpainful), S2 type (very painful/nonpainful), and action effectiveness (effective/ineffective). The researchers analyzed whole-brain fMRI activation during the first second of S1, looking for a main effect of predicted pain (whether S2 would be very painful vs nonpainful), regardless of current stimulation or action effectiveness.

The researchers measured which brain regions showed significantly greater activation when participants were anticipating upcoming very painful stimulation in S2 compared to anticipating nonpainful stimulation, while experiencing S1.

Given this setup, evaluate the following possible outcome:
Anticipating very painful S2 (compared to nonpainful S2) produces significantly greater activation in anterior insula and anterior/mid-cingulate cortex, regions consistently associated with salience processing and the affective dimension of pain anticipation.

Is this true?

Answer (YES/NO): YES